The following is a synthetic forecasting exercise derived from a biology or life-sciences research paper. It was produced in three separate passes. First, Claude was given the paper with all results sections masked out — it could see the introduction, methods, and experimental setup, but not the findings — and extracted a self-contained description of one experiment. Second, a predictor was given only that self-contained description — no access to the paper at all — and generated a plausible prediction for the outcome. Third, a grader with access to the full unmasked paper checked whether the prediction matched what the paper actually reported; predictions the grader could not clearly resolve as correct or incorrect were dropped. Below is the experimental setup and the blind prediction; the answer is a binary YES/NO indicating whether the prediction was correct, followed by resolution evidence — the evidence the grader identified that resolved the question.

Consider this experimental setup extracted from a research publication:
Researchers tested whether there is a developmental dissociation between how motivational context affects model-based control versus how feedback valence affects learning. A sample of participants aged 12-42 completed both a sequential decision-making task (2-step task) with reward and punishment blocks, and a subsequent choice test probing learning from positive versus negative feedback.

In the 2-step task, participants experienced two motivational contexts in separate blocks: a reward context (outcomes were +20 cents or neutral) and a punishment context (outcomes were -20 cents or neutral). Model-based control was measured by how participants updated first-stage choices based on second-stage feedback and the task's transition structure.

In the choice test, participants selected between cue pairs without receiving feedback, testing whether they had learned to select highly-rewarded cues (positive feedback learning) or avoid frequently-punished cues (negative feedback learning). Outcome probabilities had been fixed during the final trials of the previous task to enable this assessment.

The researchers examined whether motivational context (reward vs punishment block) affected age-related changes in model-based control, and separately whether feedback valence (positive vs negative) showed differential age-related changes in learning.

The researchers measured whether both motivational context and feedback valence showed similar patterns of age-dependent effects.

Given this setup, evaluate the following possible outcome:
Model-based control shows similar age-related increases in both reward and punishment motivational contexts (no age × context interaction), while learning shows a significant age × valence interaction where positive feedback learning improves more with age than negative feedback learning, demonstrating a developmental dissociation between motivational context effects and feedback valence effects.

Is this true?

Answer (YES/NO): YES